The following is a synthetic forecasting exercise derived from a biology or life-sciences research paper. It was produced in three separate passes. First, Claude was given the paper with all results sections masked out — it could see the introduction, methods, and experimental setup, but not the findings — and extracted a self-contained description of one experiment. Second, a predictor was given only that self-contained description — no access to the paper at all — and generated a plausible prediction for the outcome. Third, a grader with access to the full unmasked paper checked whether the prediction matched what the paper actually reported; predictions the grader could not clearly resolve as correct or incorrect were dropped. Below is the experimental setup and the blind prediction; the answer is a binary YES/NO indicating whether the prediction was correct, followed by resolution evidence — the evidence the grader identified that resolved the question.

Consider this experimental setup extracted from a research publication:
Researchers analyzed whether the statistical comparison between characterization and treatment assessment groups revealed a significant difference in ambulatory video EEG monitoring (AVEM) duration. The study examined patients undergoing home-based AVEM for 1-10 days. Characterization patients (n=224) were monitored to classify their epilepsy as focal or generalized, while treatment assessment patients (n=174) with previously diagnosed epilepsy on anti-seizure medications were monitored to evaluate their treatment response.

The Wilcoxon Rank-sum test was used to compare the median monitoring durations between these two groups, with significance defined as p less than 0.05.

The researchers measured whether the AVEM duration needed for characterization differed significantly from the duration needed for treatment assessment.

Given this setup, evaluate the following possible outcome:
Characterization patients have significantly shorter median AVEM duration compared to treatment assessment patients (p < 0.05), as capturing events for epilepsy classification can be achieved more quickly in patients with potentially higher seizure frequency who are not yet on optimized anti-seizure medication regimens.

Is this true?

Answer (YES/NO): NO